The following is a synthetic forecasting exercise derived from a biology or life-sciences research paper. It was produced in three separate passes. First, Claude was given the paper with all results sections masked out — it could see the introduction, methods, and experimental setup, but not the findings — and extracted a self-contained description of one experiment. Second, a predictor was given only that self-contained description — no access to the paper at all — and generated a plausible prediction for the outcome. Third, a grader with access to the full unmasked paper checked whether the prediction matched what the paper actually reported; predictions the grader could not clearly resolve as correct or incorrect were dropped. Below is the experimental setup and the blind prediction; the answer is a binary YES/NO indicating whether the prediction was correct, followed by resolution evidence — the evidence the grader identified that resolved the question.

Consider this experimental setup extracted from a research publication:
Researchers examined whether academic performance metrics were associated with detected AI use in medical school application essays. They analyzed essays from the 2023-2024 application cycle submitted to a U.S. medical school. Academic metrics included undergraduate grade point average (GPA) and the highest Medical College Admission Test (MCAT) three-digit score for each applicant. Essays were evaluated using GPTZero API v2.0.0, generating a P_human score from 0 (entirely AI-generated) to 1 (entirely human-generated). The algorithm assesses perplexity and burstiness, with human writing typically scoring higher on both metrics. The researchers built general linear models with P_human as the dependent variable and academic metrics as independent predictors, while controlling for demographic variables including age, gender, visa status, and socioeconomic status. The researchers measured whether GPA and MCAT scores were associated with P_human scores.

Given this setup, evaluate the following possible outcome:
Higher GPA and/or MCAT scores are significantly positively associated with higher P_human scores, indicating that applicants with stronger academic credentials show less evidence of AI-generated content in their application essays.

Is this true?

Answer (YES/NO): NO